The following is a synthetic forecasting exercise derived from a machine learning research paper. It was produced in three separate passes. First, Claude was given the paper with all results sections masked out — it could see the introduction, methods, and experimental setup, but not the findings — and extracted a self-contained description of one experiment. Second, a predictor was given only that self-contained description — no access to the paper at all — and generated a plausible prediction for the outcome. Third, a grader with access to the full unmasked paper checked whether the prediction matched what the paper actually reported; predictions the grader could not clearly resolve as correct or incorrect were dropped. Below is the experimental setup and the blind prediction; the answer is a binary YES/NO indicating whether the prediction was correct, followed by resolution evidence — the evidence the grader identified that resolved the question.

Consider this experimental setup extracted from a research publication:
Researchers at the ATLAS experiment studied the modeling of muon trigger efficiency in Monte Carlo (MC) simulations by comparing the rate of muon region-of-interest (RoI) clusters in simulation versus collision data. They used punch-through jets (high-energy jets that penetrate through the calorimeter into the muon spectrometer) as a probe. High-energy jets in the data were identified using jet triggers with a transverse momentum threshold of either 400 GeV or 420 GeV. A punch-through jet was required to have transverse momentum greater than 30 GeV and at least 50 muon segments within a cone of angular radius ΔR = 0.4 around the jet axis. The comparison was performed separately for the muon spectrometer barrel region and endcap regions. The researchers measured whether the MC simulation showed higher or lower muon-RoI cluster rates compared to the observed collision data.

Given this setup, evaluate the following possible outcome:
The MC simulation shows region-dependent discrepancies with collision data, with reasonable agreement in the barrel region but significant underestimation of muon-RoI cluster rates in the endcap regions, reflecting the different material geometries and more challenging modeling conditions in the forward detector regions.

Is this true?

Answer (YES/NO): NO